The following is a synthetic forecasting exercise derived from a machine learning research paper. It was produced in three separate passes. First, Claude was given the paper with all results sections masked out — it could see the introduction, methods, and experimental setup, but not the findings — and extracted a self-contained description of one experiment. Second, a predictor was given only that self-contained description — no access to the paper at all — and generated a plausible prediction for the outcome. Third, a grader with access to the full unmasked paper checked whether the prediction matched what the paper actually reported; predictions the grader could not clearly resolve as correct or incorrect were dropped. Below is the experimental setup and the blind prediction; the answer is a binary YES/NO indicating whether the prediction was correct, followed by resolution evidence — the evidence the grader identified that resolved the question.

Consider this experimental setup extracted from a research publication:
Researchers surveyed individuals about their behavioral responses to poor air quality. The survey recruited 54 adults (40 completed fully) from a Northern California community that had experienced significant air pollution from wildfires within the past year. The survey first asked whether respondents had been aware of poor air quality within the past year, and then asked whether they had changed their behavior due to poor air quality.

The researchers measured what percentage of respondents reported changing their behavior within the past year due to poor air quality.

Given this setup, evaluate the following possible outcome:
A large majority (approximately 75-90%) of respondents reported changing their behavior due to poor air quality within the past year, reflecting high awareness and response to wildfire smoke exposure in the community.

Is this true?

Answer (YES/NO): NO